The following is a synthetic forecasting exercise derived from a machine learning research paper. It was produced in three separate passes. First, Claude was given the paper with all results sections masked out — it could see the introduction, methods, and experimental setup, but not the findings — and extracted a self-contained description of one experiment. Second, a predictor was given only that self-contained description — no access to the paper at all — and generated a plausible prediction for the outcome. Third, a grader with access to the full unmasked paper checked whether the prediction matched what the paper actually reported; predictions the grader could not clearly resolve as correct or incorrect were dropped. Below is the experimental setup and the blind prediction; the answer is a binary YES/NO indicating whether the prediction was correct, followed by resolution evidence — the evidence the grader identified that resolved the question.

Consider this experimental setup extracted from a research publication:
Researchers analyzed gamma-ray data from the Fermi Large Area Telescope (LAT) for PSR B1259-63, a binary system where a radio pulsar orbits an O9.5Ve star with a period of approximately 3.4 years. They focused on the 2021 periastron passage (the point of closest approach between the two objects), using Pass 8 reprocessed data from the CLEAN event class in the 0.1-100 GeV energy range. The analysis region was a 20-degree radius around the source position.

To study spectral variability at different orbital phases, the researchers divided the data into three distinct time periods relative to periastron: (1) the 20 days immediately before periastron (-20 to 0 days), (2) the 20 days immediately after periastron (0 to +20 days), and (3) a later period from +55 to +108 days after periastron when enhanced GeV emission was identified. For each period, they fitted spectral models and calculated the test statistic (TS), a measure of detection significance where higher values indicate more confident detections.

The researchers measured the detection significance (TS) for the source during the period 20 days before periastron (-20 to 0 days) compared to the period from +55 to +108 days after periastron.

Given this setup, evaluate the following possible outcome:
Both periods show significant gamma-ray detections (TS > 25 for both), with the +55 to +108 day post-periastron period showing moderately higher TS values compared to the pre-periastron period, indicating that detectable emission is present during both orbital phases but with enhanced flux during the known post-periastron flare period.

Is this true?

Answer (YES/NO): NO